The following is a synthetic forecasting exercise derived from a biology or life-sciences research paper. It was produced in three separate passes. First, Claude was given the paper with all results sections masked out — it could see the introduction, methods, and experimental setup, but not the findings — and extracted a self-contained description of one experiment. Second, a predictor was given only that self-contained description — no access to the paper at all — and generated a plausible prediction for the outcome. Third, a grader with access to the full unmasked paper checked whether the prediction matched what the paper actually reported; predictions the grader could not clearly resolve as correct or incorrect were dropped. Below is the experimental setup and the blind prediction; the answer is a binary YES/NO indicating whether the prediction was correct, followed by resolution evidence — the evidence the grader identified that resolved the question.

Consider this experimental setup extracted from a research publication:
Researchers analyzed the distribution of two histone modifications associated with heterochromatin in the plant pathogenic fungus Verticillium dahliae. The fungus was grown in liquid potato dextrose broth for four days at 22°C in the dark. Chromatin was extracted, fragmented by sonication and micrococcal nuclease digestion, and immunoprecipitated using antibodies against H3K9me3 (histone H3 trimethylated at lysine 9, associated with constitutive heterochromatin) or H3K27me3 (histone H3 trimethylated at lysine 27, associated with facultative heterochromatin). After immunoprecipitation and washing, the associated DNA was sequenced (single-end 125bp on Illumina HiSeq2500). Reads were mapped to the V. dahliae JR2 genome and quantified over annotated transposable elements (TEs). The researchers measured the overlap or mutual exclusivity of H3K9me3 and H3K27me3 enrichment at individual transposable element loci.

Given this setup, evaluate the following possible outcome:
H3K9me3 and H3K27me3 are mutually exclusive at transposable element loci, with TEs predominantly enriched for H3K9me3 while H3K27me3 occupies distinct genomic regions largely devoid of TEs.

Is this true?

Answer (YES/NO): NO